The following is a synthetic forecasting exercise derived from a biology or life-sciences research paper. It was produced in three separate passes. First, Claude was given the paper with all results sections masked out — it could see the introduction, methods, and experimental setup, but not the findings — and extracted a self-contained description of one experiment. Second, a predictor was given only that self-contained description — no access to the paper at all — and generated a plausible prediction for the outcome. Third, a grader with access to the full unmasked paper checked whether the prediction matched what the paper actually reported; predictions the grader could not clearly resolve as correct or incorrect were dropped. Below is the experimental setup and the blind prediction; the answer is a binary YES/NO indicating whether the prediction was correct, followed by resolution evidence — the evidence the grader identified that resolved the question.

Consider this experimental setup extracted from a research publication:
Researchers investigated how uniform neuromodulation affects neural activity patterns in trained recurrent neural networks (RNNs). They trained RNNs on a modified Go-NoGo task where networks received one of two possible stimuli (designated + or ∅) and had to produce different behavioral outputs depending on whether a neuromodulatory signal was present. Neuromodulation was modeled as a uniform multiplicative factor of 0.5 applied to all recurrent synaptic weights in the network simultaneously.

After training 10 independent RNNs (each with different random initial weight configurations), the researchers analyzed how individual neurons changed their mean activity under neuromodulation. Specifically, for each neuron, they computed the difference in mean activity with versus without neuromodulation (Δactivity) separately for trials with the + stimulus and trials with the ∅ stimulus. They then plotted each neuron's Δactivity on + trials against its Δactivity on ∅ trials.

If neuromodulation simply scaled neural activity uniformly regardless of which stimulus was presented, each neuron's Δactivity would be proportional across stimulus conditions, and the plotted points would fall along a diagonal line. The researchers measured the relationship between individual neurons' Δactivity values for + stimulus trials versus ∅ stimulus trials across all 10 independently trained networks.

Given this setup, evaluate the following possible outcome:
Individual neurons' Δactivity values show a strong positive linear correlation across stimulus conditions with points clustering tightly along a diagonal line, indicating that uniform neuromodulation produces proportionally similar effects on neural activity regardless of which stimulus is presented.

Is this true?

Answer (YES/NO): NO